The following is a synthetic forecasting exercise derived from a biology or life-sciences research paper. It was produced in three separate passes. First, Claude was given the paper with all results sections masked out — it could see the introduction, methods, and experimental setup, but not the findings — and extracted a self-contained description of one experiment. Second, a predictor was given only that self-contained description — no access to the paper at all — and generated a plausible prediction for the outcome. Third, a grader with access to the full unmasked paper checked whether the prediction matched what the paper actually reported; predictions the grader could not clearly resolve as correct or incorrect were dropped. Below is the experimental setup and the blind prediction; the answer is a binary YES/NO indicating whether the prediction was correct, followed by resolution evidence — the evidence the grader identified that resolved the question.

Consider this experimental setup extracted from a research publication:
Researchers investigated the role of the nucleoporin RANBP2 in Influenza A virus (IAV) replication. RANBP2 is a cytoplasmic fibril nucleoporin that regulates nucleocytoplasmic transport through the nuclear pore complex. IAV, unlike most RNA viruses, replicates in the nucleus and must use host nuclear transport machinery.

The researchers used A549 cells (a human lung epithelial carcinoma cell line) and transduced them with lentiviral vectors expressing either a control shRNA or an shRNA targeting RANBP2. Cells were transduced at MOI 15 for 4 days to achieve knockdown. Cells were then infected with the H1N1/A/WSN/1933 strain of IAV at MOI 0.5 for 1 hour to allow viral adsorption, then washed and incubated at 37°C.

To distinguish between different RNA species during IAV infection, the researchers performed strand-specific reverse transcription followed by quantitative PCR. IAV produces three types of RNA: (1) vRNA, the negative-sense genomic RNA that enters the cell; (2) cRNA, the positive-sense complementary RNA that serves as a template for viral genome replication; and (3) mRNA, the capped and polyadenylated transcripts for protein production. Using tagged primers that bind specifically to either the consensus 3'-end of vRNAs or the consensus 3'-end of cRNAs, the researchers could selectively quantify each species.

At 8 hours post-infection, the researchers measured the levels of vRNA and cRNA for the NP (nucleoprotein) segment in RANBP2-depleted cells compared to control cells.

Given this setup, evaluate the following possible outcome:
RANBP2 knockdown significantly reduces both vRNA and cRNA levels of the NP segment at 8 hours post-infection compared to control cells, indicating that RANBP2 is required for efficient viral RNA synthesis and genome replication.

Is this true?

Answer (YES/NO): NO